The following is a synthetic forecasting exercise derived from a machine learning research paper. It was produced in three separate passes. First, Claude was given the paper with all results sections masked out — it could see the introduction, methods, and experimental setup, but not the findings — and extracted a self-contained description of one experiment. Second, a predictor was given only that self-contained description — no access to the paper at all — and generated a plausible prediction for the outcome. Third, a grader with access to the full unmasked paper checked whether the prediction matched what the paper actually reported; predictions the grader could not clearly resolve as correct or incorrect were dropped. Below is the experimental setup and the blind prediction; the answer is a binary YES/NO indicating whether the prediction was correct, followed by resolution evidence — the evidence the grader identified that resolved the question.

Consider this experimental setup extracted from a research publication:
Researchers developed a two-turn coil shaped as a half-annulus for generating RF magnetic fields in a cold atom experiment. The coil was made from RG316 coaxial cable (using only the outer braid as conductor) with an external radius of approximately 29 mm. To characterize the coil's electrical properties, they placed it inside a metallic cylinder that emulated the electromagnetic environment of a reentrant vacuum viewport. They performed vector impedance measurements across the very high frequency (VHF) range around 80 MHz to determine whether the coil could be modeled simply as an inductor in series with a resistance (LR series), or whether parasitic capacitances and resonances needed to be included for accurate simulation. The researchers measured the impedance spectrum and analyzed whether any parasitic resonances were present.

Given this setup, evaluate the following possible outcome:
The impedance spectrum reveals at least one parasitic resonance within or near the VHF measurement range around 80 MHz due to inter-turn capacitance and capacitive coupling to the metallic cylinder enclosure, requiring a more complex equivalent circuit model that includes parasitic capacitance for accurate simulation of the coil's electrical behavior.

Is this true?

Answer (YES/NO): NO